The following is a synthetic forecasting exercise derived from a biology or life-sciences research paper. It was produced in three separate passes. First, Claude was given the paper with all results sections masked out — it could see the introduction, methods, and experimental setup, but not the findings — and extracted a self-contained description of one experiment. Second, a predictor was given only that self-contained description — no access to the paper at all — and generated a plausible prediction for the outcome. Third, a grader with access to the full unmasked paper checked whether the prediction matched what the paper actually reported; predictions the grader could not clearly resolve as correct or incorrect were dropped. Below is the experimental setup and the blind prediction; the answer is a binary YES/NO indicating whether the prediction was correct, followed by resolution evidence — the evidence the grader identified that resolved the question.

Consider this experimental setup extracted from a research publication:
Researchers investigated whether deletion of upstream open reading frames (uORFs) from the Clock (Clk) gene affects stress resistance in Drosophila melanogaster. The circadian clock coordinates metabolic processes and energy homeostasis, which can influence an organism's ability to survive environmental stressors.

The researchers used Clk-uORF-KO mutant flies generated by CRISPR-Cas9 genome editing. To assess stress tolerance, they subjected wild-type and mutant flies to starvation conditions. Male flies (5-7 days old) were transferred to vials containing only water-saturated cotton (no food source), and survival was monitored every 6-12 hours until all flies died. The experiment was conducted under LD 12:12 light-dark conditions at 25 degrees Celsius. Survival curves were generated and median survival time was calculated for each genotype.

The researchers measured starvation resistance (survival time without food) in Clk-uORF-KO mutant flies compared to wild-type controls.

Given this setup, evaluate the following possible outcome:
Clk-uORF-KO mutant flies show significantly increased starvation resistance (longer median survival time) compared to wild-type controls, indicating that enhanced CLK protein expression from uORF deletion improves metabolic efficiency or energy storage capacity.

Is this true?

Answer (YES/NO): NO